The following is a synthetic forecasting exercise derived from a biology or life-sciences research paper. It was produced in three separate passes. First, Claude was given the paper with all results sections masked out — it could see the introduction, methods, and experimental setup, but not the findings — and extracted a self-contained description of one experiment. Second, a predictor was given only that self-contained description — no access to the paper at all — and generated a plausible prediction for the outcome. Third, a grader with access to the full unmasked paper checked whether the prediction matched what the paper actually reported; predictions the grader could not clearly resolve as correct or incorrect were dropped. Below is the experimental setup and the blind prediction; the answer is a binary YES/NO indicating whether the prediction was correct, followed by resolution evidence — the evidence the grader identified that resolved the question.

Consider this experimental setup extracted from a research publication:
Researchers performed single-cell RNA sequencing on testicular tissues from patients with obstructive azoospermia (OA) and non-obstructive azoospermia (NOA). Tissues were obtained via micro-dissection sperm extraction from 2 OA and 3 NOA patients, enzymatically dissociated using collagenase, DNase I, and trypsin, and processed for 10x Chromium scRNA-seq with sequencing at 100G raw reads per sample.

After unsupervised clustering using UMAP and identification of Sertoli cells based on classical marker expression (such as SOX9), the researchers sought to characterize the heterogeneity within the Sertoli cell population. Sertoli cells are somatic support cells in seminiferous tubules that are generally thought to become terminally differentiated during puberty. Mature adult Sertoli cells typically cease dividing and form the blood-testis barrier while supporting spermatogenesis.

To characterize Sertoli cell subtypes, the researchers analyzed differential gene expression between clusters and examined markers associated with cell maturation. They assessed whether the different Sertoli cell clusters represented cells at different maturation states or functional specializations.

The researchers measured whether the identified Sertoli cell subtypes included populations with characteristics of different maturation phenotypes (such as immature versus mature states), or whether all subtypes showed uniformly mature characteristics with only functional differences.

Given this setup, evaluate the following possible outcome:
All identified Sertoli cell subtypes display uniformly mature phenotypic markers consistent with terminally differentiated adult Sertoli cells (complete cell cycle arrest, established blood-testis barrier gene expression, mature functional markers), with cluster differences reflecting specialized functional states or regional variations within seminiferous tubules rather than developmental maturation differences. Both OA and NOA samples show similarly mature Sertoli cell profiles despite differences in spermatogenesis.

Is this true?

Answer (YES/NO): NO